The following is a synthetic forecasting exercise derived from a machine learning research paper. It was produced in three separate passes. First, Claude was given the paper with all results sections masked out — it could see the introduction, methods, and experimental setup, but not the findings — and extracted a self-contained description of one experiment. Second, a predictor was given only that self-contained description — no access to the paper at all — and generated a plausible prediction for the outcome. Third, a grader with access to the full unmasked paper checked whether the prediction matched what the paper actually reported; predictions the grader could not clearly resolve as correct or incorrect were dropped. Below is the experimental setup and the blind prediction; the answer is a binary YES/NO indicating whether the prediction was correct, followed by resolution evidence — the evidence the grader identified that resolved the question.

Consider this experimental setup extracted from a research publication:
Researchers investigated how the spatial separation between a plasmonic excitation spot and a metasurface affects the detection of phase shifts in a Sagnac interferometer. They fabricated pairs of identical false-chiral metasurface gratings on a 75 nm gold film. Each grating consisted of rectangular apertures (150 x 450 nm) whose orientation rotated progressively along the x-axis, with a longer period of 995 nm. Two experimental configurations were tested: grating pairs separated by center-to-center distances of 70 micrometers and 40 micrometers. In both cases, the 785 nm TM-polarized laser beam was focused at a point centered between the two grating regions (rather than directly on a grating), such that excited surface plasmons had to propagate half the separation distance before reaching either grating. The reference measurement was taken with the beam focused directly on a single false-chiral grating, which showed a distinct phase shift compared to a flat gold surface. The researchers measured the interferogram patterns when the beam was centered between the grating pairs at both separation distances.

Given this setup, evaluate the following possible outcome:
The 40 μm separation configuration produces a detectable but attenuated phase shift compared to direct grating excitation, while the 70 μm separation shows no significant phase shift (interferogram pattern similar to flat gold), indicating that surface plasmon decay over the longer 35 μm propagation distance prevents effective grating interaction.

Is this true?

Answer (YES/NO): NO